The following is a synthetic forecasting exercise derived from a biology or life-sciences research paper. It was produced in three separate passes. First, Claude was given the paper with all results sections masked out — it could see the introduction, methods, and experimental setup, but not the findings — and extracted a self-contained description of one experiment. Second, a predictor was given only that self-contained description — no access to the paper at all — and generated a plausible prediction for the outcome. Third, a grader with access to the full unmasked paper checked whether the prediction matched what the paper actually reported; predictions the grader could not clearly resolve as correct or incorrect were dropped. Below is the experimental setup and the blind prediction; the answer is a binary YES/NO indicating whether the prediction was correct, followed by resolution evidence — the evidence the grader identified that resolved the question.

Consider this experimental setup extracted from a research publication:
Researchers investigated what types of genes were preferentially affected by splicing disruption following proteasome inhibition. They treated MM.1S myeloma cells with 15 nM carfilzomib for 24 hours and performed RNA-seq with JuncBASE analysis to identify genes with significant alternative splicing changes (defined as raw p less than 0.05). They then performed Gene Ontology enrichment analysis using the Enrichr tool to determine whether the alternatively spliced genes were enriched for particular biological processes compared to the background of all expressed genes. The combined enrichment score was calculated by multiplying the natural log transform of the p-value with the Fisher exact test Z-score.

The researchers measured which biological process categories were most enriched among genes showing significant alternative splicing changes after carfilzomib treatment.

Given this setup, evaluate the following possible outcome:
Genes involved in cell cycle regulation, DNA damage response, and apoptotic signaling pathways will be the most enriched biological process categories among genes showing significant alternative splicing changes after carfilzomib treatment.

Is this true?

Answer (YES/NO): NO